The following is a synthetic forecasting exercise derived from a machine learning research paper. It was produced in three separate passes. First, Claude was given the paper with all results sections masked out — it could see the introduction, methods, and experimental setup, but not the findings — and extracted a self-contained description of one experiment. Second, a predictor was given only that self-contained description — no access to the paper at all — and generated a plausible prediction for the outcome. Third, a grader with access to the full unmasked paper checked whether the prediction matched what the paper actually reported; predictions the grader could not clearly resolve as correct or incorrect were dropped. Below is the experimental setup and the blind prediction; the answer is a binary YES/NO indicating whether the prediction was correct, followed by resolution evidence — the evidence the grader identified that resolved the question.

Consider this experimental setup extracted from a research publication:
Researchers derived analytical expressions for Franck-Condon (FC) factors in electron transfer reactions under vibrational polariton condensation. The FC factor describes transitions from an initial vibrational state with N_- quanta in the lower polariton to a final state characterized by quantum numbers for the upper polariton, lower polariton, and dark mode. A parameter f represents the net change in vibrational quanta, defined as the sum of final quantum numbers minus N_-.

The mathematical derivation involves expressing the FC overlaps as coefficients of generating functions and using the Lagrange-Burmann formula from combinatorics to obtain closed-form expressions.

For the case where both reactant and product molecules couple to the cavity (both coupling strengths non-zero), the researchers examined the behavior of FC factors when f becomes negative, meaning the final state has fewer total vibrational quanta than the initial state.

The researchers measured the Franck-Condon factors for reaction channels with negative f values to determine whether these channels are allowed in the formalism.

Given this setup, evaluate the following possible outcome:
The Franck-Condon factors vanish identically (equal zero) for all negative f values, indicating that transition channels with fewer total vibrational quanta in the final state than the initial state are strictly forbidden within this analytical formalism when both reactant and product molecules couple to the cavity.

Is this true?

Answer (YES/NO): NO